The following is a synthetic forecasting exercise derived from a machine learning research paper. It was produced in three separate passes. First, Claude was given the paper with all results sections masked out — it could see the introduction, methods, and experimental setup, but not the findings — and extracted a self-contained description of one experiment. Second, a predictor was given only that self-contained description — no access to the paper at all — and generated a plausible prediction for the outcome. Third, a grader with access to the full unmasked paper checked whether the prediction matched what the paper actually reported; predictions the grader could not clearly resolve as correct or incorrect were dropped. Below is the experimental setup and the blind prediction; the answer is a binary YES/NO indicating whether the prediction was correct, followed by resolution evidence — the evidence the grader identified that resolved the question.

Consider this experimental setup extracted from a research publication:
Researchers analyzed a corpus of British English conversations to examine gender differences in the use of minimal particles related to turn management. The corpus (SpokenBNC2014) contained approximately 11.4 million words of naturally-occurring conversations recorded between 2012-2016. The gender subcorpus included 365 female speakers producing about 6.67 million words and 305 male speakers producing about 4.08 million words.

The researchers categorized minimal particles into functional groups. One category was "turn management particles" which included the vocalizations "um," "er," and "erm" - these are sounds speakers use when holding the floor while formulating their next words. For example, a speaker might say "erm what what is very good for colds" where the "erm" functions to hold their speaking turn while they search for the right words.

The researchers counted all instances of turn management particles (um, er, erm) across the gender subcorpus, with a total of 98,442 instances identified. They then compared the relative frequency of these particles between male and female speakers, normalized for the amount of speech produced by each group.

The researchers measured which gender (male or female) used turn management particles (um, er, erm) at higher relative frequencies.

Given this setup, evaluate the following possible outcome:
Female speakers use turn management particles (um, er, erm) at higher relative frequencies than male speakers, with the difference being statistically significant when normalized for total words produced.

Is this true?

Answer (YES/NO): NO